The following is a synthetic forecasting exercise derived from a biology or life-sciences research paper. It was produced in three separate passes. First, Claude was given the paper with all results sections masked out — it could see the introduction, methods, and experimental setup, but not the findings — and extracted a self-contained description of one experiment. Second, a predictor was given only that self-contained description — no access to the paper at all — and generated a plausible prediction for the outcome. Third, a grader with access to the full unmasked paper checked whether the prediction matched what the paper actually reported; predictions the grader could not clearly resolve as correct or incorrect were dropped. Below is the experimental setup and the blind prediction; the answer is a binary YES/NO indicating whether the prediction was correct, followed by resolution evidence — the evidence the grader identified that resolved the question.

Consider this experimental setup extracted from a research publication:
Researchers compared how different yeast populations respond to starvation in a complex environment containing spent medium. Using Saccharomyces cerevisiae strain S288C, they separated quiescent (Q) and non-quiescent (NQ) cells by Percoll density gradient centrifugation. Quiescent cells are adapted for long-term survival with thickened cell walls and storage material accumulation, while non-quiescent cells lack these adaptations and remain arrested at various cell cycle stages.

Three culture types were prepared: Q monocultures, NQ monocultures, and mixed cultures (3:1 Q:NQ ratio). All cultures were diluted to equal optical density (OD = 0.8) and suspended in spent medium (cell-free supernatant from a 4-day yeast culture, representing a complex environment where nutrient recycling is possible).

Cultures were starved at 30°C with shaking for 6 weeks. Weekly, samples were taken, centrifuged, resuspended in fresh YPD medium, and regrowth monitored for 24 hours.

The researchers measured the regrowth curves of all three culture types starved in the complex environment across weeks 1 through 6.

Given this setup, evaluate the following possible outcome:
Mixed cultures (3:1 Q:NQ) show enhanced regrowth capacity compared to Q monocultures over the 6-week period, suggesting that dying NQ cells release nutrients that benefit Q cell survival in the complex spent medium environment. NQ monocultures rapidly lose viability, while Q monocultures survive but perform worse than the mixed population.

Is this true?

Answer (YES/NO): NO